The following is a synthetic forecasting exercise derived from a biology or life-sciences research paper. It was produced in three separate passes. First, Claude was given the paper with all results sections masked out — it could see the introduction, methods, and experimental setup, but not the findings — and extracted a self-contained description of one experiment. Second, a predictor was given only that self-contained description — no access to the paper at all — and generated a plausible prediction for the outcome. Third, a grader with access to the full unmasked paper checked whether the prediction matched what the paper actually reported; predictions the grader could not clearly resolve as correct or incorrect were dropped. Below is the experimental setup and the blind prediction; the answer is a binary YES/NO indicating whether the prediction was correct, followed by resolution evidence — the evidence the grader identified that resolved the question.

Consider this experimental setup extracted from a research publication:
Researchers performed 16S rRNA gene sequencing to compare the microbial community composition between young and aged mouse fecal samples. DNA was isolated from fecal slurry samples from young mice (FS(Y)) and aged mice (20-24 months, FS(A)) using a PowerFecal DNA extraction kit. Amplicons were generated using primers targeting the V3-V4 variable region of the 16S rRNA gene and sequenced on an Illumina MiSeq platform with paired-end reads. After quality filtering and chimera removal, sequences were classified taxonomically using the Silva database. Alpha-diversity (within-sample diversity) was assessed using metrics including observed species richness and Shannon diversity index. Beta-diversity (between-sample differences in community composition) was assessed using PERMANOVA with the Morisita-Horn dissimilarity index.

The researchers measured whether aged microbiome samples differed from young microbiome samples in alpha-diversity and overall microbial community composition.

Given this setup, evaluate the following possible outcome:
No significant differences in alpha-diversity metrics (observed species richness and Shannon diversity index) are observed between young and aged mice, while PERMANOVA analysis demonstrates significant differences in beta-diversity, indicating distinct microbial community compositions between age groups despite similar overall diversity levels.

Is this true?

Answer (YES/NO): NO